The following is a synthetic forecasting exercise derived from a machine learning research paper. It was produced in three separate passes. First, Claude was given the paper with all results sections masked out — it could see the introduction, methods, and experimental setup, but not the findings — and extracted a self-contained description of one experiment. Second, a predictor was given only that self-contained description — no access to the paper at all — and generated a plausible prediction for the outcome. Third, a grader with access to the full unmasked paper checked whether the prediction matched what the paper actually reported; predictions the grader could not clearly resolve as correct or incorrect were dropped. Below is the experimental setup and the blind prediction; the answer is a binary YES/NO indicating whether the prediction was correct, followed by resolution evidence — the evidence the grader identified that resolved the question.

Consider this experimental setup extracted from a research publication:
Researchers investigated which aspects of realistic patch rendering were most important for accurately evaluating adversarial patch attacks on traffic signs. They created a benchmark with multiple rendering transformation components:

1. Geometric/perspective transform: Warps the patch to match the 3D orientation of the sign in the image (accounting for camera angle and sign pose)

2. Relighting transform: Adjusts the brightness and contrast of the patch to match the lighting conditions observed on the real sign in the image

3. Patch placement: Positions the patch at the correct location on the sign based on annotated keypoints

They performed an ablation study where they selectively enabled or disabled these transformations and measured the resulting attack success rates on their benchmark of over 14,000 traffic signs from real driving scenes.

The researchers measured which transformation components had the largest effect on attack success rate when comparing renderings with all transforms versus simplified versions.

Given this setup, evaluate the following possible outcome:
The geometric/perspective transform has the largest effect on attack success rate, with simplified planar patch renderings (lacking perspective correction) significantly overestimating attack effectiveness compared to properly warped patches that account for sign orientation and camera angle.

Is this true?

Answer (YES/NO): NO